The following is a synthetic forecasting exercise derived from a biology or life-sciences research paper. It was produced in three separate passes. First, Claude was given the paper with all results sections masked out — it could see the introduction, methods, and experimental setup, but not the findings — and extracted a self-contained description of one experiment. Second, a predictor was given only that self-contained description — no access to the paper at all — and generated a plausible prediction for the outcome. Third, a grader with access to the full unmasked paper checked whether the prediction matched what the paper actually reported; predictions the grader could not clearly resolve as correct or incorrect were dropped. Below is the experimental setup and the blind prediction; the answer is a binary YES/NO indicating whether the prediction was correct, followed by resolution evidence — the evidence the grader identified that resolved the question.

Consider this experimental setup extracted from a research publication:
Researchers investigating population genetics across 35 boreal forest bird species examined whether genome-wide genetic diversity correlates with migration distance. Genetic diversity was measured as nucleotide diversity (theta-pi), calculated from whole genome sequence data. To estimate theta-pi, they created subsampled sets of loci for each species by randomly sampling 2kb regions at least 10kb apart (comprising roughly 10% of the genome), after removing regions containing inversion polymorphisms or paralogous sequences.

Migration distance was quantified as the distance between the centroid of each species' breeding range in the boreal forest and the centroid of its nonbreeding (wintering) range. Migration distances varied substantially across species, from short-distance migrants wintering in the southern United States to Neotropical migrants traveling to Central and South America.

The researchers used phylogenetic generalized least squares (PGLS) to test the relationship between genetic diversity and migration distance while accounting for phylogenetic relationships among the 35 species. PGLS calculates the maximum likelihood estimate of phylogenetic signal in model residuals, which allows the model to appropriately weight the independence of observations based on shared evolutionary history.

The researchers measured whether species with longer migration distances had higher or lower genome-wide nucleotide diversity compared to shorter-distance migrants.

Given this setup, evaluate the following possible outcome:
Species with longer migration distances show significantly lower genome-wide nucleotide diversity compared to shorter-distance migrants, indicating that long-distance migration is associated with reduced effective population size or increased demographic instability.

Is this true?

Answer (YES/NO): NO